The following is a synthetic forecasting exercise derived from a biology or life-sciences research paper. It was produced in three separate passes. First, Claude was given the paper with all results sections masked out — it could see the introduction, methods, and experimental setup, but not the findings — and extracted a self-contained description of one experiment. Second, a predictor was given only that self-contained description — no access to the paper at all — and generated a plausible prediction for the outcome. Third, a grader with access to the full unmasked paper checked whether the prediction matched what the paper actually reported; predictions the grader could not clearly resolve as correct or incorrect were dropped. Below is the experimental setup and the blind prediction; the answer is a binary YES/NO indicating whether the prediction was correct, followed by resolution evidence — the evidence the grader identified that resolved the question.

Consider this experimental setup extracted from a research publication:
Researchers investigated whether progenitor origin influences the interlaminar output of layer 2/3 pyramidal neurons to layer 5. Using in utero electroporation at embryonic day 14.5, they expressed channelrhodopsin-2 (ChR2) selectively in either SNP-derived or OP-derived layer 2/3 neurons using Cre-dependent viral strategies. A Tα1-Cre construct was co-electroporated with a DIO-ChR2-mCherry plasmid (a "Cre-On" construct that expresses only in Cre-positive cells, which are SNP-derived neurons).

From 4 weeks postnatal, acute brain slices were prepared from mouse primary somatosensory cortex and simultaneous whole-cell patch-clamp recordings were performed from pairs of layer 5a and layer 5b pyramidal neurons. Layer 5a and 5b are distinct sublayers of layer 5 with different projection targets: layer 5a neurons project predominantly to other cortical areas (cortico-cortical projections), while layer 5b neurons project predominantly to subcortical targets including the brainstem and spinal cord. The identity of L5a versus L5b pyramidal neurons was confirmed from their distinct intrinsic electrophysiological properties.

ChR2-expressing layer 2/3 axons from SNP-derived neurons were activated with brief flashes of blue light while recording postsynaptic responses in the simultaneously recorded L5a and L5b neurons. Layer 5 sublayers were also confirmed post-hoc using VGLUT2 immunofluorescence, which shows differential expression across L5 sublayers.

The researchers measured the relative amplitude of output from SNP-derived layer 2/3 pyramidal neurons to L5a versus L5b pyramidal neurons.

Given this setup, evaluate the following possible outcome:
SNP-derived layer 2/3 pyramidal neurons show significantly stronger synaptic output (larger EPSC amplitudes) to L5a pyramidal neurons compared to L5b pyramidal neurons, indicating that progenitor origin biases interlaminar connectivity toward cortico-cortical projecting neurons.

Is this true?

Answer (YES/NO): YES